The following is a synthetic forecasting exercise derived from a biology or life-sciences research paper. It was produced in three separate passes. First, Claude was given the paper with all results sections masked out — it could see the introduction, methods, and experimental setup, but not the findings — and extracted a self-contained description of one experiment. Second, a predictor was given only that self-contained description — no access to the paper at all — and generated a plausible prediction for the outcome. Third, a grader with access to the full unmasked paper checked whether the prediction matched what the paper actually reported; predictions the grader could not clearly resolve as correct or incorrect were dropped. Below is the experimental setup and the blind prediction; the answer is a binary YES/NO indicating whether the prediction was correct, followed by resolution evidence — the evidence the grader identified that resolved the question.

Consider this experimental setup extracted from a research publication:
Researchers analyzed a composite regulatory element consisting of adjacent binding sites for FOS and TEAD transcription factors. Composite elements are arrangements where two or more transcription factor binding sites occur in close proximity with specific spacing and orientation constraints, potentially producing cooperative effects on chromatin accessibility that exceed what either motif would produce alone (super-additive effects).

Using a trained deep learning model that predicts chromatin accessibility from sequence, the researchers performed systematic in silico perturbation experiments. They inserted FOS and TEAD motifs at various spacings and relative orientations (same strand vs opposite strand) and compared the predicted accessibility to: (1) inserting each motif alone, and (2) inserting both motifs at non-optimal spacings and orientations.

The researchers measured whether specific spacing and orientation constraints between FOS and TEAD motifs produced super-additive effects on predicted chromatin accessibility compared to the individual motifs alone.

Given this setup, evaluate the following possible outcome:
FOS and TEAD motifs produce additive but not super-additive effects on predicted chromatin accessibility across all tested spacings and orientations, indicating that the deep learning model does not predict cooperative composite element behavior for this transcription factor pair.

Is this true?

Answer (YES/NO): NO